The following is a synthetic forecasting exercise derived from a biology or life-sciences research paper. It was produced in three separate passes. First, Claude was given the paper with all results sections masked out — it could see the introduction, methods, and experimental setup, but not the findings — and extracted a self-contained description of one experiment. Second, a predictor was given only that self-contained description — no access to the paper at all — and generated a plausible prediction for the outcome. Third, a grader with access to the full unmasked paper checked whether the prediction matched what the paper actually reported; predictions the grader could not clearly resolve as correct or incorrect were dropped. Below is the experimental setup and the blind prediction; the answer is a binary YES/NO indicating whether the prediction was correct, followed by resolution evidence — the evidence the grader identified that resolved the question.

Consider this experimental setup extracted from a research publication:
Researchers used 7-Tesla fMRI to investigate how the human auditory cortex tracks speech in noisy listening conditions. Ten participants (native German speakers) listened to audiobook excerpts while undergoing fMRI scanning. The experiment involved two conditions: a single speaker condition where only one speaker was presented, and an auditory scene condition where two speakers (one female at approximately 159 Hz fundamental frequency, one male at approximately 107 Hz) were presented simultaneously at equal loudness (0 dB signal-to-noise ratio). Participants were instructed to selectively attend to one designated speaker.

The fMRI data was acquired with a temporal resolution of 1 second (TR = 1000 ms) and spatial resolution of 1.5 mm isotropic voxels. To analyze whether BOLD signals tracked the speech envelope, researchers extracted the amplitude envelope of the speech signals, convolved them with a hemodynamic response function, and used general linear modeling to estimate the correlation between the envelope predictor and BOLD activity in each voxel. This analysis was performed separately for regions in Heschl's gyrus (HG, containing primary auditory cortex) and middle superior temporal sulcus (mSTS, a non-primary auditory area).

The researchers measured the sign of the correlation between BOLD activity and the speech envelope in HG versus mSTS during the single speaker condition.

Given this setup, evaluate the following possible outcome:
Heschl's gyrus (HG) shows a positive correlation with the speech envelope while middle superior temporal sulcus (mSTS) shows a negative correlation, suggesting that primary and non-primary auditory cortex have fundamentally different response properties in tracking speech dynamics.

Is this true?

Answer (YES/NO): YES